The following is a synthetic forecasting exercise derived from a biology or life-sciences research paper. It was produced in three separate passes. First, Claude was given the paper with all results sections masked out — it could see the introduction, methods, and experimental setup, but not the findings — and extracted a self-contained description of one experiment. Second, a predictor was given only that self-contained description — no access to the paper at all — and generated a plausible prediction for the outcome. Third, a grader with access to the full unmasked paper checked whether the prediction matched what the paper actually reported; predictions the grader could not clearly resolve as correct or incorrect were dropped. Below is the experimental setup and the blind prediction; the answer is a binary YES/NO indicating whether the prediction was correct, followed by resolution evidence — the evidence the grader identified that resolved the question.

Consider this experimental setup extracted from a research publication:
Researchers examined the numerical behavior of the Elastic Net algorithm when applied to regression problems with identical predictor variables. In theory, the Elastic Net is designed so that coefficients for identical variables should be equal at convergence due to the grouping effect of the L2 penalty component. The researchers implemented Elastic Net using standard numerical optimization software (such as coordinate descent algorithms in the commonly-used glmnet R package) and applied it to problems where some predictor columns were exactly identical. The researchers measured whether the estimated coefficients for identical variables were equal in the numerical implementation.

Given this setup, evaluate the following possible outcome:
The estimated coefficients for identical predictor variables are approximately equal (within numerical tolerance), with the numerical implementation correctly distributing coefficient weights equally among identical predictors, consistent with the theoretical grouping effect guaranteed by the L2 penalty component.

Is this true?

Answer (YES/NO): NO